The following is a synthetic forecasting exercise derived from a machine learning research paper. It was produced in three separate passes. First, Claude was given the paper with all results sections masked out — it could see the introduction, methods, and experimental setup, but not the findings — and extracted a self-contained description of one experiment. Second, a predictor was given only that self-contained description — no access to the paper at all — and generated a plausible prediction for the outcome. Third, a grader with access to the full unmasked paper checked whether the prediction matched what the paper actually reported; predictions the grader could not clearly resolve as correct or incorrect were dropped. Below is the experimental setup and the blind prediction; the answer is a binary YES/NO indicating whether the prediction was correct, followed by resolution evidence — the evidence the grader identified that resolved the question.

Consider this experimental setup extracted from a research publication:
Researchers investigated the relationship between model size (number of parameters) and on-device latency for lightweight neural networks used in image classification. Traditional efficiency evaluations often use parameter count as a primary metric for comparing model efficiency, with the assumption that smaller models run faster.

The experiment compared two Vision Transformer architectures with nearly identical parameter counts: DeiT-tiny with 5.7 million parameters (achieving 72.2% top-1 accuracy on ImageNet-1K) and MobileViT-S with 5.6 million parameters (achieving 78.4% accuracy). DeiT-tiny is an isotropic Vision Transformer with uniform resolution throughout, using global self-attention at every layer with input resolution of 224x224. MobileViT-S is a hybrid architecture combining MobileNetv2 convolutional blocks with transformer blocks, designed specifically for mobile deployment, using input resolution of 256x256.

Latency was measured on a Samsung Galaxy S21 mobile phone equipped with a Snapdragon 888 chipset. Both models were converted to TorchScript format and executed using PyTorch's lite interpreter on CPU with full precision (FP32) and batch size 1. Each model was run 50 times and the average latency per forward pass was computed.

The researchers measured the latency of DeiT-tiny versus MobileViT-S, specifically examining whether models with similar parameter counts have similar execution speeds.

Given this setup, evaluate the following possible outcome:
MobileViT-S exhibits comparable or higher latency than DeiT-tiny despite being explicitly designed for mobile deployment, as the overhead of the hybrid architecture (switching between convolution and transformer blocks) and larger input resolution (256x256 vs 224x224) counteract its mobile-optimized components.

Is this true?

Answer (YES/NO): YES